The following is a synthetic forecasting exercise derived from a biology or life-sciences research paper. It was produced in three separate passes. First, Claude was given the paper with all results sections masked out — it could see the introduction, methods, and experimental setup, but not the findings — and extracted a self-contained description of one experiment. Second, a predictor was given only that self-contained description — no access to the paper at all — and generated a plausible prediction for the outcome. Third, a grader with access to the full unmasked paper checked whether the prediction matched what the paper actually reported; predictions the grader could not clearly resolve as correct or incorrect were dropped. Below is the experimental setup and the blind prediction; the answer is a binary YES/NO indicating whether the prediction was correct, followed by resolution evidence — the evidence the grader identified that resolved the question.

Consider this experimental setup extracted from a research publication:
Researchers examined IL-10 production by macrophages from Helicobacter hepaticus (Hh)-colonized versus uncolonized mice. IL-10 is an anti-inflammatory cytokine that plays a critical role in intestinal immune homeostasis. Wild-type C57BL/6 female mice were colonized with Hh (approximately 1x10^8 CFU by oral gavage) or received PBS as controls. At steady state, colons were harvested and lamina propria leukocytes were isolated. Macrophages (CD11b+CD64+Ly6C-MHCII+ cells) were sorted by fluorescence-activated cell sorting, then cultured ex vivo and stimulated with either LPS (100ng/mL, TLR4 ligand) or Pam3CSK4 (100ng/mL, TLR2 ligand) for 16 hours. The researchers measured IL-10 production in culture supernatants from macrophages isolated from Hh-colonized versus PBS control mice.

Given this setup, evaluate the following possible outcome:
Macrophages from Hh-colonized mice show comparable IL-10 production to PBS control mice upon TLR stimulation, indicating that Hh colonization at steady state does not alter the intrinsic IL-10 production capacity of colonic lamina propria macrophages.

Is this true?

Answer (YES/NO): NO